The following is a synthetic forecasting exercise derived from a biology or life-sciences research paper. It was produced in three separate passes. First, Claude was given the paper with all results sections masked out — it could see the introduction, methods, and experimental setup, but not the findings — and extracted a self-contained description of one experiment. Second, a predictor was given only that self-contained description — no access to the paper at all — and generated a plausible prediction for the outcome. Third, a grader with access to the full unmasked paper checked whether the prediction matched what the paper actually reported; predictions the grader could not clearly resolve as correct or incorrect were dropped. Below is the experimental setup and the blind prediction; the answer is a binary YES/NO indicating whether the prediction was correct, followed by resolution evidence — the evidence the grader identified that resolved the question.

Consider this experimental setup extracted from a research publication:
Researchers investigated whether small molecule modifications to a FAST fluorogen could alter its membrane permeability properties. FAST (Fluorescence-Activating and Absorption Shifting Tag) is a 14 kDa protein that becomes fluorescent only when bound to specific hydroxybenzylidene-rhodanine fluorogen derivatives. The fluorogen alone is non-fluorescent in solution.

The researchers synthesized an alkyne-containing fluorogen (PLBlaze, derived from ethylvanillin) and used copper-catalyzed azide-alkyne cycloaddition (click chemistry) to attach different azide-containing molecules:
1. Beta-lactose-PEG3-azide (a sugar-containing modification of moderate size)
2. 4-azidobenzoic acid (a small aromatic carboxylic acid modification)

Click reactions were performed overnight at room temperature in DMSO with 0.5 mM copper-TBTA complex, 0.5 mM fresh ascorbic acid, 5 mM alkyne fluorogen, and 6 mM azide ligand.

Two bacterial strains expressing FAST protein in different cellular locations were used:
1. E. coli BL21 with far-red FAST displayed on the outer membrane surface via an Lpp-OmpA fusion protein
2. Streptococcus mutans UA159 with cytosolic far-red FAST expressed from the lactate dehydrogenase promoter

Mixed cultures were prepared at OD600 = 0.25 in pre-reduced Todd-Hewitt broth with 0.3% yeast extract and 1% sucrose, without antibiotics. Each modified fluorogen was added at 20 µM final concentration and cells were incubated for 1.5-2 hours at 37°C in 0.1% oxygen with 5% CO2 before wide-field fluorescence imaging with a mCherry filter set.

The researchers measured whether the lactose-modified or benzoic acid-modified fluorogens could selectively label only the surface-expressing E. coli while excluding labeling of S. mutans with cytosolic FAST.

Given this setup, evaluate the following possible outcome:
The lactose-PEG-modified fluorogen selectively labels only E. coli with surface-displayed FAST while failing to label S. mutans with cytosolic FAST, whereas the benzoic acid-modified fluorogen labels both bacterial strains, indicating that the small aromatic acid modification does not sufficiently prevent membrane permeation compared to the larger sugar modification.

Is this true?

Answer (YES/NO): NO